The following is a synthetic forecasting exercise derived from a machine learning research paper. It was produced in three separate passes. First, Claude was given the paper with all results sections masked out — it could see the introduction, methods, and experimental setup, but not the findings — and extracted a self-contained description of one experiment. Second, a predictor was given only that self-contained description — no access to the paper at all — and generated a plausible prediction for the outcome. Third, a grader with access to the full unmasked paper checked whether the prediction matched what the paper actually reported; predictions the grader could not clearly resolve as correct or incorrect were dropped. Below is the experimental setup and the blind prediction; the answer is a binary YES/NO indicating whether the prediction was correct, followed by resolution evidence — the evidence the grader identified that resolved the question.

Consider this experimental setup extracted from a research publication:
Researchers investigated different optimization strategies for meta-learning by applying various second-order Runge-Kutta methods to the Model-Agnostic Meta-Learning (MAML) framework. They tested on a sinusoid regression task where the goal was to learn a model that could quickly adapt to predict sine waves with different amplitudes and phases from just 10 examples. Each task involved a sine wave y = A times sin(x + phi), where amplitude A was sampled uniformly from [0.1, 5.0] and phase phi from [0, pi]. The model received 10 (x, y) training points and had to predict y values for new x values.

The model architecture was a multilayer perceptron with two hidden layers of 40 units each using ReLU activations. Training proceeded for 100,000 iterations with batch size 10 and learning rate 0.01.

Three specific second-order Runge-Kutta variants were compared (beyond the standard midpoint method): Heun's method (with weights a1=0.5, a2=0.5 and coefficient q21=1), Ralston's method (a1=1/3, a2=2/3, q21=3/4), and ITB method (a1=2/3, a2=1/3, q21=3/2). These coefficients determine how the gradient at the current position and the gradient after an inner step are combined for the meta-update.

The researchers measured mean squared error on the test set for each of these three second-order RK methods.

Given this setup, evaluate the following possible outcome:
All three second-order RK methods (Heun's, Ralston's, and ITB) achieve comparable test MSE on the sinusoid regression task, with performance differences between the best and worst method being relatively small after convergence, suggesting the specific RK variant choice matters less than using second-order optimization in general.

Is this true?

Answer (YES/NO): NO